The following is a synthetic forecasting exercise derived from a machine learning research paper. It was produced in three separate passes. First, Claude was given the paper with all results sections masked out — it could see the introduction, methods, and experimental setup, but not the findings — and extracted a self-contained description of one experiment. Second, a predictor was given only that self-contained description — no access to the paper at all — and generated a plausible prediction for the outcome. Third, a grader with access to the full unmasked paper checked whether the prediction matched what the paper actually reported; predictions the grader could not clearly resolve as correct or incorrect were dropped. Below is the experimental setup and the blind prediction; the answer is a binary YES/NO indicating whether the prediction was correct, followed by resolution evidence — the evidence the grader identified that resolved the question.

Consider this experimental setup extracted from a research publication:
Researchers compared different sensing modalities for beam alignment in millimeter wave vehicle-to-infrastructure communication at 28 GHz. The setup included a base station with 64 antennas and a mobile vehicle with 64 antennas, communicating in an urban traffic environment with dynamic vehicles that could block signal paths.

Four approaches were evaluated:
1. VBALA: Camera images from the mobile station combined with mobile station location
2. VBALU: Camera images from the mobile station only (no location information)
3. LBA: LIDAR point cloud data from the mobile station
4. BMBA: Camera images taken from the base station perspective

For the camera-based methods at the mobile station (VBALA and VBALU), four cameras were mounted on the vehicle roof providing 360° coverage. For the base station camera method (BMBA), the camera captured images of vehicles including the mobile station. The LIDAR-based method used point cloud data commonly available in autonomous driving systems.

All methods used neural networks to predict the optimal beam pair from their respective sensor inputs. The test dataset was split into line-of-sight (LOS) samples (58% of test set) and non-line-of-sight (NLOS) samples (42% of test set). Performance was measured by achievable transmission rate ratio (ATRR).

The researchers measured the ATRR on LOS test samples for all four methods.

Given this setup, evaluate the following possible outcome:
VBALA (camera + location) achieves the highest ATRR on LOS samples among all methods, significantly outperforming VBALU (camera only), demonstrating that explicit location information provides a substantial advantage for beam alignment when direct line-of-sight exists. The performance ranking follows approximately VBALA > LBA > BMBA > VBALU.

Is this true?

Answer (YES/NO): NO